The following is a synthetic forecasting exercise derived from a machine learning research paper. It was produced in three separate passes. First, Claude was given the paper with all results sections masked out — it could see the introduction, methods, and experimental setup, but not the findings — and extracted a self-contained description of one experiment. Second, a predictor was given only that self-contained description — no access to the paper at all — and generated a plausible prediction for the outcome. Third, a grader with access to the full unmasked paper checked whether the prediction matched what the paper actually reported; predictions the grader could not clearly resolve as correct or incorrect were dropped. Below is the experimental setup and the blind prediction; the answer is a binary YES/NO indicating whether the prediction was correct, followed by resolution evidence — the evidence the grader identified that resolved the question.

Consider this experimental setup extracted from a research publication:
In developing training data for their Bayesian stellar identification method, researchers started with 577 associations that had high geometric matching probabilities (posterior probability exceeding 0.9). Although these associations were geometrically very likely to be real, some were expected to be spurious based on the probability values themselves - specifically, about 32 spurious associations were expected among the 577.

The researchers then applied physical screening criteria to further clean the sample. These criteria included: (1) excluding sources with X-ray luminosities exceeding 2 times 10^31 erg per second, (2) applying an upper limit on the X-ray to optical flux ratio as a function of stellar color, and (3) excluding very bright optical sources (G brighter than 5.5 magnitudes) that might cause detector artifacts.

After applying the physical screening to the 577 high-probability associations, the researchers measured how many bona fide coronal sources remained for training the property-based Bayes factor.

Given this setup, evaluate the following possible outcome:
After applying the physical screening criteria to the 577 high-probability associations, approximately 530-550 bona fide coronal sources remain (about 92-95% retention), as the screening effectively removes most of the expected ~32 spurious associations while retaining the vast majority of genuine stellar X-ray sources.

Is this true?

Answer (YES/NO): NO